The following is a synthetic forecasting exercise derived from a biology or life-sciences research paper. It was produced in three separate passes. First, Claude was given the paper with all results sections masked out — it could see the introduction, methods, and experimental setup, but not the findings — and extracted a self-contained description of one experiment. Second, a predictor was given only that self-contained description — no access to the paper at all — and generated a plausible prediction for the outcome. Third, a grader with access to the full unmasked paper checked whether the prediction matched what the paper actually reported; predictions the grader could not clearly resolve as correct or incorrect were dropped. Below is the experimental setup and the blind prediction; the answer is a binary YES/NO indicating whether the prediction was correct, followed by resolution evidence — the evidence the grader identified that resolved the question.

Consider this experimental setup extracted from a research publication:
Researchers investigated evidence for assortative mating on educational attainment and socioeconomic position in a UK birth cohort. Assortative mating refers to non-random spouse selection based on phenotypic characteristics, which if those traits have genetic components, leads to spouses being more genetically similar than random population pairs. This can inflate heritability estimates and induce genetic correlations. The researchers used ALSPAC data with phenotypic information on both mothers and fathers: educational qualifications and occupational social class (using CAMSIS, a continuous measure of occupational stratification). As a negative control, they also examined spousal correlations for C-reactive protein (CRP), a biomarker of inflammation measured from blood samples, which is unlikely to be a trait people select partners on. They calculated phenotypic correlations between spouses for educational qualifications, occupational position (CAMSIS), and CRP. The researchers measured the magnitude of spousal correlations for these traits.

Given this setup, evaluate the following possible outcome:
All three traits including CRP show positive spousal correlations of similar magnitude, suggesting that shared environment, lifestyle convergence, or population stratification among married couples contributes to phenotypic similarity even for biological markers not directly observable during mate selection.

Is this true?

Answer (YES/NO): NO